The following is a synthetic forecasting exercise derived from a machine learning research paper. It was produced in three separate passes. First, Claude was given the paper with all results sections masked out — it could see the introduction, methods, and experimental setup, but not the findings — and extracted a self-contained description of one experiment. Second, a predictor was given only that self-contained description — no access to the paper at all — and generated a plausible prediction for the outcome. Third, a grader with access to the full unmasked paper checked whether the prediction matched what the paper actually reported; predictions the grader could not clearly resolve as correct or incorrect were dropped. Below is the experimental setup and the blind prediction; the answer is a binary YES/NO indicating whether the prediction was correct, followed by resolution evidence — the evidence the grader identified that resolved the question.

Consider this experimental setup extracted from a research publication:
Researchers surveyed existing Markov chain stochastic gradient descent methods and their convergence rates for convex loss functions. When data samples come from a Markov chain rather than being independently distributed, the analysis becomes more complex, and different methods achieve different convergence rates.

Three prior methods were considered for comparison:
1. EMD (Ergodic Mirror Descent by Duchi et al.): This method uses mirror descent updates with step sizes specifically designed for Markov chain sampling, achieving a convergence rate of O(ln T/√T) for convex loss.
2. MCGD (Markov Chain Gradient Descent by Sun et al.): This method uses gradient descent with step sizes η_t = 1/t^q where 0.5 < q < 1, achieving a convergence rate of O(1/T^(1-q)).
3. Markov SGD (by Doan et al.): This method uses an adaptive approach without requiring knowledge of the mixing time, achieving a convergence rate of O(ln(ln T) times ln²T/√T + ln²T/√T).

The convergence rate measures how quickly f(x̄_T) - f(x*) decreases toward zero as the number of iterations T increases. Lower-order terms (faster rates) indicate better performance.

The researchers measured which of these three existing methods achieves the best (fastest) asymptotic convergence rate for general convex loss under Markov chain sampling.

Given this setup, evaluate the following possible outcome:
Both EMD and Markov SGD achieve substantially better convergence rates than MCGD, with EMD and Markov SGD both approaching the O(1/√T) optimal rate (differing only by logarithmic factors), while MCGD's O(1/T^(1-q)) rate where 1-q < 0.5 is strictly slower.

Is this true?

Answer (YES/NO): YES